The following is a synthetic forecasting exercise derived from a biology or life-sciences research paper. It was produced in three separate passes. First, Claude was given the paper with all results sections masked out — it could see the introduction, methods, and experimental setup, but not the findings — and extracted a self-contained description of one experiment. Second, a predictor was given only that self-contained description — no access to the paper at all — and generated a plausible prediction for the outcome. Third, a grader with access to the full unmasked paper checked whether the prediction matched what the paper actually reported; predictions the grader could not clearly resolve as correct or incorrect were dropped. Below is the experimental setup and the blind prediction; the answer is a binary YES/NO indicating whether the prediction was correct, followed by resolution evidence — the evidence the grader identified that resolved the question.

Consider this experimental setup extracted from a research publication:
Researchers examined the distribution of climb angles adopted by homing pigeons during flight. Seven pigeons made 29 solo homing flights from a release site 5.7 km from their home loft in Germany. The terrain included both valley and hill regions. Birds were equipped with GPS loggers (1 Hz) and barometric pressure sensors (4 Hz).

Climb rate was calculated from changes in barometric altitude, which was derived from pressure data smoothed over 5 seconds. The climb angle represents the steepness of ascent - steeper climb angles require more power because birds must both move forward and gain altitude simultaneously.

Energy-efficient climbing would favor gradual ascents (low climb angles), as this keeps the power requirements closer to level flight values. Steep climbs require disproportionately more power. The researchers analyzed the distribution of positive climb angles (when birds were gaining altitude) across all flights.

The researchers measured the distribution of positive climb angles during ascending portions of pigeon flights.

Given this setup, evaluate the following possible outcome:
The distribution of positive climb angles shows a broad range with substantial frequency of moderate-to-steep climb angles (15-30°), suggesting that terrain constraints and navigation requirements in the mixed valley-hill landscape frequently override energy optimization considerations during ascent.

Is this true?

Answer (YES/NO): NO